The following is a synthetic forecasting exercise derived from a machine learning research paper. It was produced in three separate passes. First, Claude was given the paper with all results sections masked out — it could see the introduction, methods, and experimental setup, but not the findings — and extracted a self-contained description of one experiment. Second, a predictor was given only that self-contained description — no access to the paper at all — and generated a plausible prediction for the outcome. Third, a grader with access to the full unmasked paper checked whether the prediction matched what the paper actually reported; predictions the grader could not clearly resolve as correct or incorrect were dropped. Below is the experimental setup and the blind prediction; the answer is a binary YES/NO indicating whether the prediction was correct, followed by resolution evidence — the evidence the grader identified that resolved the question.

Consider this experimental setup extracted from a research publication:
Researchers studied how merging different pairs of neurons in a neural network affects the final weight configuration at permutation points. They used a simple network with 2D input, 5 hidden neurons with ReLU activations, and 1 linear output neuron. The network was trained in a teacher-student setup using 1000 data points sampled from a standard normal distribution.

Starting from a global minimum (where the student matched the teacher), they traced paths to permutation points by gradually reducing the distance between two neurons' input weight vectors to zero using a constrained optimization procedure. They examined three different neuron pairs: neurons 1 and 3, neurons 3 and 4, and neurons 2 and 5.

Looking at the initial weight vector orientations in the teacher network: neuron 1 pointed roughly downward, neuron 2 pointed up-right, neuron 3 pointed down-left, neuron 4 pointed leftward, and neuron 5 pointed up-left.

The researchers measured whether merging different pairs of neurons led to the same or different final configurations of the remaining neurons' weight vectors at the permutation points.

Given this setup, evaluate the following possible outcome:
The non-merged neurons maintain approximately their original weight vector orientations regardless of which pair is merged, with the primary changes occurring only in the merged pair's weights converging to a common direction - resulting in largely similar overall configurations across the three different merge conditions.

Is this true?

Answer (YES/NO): NO